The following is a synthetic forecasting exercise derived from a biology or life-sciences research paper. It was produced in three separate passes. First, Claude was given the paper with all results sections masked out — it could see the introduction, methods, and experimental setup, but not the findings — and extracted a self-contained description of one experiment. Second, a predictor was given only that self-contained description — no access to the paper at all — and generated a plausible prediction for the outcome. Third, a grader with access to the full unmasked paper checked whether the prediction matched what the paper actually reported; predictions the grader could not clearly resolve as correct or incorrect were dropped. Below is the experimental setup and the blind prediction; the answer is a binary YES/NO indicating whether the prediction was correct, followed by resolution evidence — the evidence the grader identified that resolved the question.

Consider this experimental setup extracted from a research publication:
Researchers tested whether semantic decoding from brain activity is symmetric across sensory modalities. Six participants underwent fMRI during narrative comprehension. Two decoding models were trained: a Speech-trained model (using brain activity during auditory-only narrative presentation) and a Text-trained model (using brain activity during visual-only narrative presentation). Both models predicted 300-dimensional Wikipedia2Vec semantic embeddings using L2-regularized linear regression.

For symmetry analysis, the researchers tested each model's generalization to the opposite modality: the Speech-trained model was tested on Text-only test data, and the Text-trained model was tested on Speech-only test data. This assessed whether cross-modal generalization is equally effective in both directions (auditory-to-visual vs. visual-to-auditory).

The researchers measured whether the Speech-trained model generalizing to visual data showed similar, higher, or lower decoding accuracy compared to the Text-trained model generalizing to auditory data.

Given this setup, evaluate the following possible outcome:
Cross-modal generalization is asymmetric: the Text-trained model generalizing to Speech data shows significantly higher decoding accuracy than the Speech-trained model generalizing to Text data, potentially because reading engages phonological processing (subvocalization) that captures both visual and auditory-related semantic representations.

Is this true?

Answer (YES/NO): YES